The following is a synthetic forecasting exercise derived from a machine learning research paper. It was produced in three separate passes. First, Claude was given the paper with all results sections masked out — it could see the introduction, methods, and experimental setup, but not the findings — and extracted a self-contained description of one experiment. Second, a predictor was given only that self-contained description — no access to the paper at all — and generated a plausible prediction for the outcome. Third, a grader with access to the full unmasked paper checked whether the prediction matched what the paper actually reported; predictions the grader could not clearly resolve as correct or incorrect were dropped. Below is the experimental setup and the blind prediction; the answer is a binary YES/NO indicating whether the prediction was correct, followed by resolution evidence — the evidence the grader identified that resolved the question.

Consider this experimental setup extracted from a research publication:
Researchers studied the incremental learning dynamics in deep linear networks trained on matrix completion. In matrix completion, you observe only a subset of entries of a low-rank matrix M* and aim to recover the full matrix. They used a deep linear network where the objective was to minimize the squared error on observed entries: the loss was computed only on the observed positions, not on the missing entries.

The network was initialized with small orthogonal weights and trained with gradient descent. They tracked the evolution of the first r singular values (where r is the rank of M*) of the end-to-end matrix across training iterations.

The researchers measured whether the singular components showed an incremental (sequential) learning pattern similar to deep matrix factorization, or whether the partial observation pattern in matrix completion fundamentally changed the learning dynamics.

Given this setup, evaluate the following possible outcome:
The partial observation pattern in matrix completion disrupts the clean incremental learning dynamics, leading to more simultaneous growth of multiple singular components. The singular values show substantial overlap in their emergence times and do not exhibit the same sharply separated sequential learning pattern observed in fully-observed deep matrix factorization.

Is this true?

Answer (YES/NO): NO